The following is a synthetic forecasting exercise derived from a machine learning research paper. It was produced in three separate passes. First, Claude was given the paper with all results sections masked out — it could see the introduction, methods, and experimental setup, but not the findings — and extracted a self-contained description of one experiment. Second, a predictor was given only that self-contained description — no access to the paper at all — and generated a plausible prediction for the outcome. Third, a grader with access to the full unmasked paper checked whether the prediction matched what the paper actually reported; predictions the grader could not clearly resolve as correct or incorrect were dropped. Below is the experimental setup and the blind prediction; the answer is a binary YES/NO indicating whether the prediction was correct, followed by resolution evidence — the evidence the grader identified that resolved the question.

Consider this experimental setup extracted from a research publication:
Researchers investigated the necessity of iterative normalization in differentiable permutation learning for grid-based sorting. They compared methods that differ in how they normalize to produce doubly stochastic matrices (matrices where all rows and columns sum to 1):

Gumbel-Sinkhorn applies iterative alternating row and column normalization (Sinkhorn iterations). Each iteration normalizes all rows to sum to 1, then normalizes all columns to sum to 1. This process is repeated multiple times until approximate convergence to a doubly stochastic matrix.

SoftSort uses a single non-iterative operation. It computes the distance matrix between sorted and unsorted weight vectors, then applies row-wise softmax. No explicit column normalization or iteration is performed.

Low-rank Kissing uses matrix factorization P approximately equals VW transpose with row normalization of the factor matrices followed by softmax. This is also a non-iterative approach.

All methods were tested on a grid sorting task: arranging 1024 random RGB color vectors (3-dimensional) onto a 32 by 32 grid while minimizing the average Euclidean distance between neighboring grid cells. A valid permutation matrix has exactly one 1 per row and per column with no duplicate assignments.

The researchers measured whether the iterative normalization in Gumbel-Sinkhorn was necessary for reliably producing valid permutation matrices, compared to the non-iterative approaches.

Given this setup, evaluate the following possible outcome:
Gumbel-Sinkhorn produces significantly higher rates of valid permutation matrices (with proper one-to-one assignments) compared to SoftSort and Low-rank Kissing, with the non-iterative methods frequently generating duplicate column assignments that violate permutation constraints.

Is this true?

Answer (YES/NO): NO